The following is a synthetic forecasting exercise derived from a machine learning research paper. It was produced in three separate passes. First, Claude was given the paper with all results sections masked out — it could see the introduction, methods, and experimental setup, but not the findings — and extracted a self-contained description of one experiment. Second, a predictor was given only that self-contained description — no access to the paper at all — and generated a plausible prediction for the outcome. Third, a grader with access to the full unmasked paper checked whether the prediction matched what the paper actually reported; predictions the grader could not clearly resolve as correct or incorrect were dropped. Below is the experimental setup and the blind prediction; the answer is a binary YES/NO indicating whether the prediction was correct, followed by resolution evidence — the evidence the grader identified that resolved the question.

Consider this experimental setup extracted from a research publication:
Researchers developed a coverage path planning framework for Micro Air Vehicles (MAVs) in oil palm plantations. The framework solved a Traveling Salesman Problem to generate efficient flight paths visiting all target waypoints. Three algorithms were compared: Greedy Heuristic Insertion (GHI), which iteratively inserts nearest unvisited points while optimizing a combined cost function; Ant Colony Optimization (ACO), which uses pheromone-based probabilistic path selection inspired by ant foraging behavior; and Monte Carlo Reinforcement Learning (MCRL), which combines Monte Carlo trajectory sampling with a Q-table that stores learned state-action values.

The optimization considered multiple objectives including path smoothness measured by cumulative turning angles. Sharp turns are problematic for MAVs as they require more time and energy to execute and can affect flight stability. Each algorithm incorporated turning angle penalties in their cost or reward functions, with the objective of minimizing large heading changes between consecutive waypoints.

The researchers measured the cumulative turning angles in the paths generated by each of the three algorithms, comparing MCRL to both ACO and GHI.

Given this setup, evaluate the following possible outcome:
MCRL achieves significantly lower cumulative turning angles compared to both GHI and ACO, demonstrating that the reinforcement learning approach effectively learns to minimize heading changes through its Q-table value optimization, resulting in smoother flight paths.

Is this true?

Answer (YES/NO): YES